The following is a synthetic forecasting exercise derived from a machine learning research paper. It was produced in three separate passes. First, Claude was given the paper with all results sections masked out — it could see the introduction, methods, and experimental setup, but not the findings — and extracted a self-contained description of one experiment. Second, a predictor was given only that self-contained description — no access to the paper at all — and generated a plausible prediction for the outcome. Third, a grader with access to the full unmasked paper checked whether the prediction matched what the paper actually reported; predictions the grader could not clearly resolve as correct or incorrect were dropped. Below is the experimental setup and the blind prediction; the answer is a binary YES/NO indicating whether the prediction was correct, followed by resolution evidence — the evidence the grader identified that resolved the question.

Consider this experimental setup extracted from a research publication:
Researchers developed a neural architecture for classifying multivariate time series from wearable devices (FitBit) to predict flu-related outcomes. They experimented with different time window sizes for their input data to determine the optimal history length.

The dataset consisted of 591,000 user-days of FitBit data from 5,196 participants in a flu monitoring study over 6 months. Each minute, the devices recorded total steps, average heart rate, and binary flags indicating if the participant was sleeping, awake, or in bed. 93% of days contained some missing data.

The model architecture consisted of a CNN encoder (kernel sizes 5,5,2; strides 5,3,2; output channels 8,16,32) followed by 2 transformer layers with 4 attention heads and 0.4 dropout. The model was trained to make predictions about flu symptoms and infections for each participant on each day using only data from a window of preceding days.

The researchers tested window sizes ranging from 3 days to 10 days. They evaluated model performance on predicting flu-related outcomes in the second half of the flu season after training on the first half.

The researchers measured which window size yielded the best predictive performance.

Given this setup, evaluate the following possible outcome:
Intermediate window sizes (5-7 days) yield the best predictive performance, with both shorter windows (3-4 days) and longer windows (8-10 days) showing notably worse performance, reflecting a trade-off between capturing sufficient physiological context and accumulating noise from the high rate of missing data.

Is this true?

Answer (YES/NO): YES